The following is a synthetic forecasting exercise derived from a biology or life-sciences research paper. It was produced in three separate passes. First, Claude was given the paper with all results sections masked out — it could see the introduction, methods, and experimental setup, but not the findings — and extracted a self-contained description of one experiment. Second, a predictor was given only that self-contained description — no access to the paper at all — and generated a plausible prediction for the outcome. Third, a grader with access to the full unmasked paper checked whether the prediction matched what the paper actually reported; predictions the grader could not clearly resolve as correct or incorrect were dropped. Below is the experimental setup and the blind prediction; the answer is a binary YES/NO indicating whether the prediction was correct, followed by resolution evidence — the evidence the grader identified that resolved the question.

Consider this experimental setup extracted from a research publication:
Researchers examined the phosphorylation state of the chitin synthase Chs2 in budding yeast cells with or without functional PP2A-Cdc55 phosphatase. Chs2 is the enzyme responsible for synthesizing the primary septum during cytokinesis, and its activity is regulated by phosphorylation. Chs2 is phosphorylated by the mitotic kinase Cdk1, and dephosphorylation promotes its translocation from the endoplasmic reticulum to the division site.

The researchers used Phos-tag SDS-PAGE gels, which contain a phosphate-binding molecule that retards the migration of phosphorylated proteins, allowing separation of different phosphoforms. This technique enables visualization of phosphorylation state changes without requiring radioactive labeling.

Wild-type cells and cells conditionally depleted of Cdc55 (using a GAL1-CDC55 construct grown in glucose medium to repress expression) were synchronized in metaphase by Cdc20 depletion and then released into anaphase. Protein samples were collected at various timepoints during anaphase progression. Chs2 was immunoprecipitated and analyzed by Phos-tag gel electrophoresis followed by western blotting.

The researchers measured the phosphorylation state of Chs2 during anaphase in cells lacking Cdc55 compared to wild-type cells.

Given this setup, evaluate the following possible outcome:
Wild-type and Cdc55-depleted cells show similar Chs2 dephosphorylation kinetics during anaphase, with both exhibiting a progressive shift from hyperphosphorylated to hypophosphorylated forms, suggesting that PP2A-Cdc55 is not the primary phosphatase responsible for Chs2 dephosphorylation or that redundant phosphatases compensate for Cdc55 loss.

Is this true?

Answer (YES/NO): NO